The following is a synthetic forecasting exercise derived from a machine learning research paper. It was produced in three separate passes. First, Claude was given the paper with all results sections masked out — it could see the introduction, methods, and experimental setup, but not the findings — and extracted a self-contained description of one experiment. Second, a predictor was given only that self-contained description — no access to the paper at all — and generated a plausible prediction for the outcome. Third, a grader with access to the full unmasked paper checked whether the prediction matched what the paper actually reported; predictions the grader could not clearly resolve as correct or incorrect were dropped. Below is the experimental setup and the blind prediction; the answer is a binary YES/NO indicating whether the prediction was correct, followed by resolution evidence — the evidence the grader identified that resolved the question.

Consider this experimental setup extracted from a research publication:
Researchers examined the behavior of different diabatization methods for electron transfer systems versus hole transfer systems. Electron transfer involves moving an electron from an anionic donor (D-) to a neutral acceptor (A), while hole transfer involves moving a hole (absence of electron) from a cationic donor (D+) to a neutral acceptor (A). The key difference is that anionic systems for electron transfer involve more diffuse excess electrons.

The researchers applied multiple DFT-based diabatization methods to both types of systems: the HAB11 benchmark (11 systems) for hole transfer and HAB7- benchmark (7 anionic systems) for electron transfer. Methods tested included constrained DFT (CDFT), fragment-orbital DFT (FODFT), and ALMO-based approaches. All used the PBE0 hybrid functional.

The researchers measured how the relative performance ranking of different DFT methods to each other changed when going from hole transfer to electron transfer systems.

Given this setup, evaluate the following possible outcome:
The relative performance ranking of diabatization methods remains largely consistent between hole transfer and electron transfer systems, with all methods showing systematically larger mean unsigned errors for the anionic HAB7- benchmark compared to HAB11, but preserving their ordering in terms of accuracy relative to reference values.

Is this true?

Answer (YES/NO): NO